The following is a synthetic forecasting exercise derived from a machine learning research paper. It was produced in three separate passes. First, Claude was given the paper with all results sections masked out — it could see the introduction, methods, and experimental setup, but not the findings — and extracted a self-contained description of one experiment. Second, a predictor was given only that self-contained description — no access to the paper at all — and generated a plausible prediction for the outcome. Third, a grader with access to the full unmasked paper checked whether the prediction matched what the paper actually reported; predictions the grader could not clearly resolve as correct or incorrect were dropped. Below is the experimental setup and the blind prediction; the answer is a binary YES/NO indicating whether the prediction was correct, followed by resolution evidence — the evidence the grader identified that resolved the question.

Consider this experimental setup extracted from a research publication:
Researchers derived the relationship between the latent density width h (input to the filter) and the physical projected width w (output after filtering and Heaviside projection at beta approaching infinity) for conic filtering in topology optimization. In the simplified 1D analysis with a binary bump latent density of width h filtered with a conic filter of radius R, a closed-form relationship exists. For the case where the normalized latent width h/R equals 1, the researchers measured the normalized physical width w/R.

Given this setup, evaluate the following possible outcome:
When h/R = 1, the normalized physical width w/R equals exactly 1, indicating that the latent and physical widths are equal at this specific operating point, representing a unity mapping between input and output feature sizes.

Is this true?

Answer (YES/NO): YES